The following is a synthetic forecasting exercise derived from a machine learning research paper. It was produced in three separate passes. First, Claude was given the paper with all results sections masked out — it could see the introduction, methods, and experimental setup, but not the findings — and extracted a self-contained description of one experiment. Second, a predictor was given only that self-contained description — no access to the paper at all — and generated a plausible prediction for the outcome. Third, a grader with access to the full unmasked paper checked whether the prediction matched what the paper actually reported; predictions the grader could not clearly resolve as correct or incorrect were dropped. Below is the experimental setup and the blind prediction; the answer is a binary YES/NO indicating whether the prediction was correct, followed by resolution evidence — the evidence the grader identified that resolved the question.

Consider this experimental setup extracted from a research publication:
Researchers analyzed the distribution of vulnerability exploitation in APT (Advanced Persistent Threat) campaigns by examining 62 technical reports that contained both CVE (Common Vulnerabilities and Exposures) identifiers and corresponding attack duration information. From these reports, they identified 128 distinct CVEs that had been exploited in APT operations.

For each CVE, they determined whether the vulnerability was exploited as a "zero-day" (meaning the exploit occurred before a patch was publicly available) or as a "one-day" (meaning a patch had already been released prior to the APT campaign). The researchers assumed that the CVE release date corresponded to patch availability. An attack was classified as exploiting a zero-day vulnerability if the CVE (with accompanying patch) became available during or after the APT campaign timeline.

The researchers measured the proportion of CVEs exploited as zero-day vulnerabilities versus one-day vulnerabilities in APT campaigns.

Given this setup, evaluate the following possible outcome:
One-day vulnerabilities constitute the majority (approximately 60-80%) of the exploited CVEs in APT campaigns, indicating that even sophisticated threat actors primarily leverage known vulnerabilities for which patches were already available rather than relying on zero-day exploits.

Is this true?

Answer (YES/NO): NO